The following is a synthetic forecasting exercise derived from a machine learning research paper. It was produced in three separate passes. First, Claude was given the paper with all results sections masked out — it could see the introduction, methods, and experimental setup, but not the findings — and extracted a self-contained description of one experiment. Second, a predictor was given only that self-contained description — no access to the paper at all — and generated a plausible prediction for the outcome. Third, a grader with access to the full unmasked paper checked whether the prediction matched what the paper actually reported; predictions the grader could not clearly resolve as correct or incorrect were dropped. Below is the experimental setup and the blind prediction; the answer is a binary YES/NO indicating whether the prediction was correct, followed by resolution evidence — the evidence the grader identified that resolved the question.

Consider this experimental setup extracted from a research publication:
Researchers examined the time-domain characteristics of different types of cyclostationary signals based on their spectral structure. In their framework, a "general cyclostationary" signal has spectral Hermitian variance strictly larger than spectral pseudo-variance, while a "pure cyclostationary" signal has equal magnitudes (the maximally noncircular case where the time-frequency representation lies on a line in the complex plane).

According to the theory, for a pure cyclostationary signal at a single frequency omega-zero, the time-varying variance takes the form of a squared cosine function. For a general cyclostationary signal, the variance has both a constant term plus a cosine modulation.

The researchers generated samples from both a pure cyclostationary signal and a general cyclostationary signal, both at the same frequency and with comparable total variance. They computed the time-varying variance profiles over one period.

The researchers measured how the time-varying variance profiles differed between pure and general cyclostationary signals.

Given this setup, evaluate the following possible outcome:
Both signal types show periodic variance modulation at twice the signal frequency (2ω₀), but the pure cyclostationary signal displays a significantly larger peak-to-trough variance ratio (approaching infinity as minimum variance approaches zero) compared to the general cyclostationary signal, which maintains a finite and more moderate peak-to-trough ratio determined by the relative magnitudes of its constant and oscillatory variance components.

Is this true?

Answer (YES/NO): YES